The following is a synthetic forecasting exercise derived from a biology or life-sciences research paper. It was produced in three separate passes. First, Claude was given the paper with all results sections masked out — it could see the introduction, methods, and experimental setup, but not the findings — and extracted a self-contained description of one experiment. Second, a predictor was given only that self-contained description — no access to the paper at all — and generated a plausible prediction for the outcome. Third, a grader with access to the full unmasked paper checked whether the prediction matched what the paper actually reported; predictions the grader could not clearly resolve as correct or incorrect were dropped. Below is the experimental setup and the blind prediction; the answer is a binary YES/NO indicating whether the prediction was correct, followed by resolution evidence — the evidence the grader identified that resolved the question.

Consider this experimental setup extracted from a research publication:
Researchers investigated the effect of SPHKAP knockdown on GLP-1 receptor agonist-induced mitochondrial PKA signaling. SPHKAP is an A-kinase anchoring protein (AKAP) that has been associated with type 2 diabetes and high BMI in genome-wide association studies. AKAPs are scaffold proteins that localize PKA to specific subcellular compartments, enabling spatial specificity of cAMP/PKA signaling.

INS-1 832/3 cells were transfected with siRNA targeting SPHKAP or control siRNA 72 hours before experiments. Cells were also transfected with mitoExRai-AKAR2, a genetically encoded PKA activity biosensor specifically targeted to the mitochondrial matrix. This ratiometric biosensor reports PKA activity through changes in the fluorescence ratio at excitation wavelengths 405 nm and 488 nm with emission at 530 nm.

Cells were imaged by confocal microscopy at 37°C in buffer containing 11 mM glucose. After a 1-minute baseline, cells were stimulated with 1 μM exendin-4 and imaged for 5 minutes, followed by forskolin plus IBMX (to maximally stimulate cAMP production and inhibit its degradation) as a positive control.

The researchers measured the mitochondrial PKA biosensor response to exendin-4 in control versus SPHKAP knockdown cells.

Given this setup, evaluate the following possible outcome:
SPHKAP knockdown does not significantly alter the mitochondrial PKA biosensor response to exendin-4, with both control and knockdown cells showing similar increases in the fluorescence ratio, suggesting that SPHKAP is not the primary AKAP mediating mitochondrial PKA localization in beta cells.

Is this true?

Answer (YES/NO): NO